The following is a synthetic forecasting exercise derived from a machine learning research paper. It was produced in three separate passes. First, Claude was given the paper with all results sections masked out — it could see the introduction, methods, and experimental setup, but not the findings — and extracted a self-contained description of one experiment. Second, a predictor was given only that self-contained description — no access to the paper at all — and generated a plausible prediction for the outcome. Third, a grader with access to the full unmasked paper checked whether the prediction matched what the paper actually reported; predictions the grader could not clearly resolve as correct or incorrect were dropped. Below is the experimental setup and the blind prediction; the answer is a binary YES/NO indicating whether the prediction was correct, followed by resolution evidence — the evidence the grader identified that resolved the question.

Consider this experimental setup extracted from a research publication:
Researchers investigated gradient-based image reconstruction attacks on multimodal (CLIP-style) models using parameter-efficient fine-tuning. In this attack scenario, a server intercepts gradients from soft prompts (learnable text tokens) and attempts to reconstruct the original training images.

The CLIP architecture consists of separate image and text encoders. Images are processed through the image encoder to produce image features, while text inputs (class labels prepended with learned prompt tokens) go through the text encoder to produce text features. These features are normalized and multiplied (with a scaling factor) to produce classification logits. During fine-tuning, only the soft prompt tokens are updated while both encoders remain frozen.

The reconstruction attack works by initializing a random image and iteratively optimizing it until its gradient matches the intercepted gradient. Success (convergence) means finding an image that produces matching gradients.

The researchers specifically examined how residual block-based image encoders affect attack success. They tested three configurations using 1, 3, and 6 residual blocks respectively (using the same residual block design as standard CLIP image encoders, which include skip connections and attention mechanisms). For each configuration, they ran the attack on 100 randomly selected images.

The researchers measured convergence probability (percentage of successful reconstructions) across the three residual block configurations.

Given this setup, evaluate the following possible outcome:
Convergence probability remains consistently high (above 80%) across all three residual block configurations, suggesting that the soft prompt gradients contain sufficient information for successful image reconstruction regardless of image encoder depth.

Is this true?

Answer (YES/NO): NO